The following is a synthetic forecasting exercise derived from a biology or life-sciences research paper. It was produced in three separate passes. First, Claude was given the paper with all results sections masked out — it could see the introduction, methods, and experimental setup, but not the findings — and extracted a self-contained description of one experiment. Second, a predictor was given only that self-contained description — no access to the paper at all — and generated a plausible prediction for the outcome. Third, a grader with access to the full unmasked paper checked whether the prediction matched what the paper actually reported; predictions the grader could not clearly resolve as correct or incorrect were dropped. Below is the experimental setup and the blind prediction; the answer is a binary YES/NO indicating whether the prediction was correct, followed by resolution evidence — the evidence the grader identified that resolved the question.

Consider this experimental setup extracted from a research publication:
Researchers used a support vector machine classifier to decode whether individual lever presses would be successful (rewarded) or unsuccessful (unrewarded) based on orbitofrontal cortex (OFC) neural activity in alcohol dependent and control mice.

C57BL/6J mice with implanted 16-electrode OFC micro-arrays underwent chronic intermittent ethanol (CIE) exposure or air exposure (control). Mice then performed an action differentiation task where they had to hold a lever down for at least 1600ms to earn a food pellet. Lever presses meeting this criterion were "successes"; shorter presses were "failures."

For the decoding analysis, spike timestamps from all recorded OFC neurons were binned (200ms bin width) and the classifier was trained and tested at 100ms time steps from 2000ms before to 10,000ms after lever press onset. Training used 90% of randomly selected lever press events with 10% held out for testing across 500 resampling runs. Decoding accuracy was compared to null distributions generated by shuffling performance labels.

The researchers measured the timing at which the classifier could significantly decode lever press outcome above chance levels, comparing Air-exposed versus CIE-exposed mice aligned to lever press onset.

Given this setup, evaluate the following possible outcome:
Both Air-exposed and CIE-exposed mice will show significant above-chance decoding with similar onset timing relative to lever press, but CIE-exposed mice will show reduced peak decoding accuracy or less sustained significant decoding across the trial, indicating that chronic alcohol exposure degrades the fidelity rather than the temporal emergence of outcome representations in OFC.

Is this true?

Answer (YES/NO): YES